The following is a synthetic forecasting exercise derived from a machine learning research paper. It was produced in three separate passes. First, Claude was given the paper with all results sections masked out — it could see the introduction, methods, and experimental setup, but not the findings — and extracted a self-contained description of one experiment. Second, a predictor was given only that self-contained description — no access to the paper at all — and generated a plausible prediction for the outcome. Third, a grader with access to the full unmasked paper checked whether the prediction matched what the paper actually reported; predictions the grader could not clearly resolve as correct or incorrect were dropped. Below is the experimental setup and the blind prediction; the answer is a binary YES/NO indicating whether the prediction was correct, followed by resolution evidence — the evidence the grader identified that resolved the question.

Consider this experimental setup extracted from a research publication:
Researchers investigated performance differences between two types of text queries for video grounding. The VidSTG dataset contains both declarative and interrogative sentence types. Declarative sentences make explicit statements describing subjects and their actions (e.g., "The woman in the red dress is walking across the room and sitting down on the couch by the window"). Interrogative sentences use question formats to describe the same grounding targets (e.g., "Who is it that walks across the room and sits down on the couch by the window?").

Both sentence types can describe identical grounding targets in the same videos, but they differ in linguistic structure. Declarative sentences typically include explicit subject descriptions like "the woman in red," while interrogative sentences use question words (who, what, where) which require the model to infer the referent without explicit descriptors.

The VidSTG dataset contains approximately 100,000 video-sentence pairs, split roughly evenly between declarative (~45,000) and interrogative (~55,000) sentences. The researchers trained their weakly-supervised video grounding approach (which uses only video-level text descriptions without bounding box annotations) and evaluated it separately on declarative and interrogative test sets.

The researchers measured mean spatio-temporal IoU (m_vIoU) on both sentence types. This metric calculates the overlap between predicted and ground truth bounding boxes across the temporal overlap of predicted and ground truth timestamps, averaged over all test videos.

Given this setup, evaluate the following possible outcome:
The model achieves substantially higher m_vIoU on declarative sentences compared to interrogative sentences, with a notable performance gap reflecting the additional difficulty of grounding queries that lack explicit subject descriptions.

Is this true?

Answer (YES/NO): YES